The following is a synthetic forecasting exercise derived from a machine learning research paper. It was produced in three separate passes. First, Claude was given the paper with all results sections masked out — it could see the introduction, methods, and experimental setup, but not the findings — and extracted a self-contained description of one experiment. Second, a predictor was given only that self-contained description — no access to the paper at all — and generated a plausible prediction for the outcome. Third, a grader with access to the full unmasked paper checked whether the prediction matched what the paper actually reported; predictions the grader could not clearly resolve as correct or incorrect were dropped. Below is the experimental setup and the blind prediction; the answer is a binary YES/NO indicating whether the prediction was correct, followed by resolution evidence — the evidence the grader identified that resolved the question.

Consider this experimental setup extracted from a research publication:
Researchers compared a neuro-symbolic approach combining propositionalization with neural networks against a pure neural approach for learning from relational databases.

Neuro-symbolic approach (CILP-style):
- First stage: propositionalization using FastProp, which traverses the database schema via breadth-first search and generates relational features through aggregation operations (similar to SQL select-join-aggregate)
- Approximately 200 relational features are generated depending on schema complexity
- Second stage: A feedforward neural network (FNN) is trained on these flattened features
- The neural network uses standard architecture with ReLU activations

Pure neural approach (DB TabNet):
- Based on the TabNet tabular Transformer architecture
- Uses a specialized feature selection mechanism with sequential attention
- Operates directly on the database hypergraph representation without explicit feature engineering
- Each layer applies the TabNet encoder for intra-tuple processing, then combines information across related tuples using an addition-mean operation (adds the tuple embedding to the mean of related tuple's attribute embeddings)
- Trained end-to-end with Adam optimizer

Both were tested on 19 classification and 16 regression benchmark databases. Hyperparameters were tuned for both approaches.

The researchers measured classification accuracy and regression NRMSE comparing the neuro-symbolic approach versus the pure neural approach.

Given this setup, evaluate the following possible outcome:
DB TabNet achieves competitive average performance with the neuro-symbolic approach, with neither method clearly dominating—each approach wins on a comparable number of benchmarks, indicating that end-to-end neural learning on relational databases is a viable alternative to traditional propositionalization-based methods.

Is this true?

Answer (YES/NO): NO